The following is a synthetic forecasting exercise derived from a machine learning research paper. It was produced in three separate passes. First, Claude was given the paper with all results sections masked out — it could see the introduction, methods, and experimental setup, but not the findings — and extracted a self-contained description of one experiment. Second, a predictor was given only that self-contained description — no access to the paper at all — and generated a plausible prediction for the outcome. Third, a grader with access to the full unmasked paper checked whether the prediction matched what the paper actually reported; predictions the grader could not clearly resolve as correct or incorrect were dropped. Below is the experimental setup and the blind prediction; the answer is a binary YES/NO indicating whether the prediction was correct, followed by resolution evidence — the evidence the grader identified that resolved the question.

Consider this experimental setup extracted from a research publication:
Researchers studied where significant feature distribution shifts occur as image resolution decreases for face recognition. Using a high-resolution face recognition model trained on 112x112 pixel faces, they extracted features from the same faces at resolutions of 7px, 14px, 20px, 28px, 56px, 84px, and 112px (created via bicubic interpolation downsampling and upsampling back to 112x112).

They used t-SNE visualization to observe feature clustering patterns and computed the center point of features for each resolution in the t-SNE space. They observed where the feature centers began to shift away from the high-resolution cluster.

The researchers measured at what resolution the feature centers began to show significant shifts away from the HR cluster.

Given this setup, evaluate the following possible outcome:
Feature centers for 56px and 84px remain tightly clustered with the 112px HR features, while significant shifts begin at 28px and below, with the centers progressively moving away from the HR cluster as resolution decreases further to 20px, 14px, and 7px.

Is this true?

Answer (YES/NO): NO